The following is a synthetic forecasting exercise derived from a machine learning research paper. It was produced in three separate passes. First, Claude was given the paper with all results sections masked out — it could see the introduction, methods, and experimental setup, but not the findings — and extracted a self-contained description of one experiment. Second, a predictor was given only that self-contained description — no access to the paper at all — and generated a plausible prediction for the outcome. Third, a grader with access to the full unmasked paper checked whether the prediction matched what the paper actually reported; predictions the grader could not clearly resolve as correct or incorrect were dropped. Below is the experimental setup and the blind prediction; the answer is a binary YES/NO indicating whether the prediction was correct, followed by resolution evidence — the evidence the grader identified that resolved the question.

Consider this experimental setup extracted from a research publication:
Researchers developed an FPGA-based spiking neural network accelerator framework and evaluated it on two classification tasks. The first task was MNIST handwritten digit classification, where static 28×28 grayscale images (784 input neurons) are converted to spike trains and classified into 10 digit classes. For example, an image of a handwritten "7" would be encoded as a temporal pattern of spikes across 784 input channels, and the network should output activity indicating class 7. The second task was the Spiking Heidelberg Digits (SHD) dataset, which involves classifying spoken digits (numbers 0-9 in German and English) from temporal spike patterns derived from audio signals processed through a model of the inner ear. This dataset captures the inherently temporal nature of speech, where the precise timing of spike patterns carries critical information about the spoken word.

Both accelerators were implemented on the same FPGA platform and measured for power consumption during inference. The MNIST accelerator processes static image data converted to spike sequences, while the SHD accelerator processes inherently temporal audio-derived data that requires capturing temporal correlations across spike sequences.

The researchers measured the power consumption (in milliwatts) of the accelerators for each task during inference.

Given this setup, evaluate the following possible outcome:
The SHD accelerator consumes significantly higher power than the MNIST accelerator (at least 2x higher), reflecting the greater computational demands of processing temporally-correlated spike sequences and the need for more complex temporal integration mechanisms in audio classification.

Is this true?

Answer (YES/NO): YES